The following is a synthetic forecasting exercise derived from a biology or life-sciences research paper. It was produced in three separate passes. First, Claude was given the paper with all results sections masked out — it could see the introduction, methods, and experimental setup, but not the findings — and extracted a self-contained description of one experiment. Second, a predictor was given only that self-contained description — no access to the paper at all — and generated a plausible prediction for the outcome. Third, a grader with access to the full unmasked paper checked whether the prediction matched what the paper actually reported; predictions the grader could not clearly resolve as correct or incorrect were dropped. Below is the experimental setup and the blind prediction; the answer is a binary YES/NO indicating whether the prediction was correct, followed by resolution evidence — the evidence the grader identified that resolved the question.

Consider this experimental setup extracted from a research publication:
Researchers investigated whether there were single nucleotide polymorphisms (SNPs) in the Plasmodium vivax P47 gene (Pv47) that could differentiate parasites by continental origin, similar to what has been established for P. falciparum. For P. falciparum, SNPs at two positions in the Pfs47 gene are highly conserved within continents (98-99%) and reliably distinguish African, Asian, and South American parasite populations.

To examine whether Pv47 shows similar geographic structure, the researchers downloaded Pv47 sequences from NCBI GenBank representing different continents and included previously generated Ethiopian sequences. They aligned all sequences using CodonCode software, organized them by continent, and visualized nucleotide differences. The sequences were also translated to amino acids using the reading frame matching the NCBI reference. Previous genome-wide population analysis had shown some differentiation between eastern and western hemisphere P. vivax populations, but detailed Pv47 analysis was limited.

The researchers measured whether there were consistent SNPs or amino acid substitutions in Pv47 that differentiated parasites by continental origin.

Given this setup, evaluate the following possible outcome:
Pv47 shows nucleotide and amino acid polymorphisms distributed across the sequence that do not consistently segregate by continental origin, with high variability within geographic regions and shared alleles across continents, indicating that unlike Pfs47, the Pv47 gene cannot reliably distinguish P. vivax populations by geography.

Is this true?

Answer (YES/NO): NO